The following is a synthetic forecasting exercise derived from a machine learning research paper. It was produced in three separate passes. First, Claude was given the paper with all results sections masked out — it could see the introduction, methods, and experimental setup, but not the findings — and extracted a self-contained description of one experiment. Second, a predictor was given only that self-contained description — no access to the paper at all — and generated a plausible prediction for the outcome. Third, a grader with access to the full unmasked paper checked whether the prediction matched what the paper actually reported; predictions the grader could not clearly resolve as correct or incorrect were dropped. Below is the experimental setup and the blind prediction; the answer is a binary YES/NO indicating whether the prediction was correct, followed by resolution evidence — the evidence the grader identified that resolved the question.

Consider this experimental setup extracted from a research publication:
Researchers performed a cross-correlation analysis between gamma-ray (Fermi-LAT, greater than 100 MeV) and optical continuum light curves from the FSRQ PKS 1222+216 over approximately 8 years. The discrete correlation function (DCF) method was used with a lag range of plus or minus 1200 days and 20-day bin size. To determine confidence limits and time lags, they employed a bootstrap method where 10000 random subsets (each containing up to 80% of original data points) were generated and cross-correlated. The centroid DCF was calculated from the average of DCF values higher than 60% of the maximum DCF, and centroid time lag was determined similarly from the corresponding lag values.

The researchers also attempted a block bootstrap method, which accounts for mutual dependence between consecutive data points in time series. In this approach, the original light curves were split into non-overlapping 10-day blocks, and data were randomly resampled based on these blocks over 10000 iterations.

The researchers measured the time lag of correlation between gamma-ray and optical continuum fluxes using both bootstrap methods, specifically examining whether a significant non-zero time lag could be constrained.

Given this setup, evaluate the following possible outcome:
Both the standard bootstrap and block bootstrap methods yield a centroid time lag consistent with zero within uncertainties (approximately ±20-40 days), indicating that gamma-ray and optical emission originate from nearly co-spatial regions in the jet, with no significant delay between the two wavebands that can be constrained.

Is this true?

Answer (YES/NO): NO